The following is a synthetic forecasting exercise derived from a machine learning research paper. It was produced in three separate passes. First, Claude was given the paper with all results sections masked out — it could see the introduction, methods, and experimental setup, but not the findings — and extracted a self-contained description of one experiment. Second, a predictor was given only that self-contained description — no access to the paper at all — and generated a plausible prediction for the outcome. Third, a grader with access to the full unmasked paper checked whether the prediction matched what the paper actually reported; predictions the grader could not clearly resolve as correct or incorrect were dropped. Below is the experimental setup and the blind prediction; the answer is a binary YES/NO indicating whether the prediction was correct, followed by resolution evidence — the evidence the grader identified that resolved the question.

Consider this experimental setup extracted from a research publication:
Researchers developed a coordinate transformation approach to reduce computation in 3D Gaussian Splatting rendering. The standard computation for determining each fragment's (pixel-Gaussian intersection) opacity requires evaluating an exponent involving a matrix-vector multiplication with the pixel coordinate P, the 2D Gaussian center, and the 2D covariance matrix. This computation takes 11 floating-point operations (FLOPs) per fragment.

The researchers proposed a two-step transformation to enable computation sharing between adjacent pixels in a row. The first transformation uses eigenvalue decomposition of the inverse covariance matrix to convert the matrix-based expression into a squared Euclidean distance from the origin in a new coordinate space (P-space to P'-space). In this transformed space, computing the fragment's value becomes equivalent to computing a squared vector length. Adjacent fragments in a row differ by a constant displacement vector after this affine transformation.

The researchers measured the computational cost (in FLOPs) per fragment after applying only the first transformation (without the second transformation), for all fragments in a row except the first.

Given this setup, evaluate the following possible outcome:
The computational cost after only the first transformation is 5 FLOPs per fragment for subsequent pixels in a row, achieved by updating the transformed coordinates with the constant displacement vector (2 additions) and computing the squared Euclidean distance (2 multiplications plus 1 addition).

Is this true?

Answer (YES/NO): NO